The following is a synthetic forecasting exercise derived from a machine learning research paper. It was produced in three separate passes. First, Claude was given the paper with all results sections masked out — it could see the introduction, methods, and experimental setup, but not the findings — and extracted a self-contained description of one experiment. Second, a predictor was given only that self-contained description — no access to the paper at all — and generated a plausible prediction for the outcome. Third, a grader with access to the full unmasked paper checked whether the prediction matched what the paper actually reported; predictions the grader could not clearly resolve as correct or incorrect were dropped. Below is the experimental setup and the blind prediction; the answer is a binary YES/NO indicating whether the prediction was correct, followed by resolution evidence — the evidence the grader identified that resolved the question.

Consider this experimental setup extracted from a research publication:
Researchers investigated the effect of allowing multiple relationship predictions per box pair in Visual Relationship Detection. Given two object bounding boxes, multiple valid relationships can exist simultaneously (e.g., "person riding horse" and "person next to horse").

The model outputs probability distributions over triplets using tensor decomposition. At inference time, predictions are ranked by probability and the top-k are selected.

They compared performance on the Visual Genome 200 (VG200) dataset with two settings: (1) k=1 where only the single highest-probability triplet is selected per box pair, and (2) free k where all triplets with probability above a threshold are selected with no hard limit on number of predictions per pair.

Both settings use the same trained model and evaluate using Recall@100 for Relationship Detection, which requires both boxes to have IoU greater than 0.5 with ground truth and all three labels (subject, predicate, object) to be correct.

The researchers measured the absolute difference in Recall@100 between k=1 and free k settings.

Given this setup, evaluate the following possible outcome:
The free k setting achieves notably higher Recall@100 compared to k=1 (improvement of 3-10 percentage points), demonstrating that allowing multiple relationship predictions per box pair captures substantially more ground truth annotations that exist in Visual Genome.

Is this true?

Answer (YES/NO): YES